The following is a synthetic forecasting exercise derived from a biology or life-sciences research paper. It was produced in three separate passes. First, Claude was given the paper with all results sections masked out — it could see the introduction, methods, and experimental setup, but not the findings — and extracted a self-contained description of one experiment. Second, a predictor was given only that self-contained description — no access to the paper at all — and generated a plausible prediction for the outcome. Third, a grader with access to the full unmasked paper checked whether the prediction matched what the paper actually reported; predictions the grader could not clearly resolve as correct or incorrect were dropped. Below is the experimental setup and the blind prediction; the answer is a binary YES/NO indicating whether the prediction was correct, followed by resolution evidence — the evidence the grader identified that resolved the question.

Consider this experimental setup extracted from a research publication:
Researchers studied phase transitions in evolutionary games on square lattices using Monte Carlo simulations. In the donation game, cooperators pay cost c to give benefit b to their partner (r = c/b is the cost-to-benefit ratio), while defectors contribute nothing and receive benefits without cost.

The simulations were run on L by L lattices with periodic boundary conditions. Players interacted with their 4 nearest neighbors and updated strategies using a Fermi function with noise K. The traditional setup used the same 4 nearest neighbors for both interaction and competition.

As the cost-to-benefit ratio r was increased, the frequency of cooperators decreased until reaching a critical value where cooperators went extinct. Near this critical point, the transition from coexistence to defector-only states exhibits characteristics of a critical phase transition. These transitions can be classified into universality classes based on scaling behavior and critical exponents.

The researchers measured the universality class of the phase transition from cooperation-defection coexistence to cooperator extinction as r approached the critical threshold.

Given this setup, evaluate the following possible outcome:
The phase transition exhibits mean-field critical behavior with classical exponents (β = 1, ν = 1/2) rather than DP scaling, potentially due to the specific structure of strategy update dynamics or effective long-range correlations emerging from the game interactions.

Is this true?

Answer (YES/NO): NO